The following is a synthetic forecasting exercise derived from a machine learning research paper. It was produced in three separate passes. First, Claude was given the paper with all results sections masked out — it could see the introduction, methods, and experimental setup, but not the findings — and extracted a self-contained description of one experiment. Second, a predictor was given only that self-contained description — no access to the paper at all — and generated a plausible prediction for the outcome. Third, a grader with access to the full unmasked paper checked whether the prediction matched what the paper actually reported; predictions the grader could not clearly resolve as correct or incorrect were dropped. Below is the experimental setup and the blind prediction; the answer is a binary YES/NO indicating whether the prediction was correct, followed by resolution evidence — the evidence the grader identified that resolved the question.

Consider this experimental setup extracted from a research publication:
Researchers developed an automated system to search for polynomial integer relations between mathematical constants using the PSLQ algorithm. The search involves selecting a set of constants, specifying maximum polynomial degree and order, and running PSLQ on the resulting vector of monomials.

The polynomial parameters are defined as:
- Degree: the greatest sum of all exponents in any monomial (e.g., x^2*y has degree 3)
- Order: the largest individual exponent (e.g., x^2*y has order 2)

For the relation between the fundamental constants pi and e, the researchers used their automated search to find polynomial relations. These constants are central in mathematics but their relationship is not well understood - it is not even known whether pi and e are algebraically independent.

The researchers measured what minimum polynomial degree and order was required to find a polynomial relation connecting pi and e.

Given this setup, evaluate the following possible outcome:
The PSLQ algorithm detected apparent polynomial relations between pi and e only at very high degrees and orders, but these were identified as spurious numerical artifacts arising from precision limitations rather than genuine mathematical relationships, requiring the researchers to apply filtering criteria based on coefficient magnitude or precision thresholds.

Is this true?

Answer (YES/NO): NO